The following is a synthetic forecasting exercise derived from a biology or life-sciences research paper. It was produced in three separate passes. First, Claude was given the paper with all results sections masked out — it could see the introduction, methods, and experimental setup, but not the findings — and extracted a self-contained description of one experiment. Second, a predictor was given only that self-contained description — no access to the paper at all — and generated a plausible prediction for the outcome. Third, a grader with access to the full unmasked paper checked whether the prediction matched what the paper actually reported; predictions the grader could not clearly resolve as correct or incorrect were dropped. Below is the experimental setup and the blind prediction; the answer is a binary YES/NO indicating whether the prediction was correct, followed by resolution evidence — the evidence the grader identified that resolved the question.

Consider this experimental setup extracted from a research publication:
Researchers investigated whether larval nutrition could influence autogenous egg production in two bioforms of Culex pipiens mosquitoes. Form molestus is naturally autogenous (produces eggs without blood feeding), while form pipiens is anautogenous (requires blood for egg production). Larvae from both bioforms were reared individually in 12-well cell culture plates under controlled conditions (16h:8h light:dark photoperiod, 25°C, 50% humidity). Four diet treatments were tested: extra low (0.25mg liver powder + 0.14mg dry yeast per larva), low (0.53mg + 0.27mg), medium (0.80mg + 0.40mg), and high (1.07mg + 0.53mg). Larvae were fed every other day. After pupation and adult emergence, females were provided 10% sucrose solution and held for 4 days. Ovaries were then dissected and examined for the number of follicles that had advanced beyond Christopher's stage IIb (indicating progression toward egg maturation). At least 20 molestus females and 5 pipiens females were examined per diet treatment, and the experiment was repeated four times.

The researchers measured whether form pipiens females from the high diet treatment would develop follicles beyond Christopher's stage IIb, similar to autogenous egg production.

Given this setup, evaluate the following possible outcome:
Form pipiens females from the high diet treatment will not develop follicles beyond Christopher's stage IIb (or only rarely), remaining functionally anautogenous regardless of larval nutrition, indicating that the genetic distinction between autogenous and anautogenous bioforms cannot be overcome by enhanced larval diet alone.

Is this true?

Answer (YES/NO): YES